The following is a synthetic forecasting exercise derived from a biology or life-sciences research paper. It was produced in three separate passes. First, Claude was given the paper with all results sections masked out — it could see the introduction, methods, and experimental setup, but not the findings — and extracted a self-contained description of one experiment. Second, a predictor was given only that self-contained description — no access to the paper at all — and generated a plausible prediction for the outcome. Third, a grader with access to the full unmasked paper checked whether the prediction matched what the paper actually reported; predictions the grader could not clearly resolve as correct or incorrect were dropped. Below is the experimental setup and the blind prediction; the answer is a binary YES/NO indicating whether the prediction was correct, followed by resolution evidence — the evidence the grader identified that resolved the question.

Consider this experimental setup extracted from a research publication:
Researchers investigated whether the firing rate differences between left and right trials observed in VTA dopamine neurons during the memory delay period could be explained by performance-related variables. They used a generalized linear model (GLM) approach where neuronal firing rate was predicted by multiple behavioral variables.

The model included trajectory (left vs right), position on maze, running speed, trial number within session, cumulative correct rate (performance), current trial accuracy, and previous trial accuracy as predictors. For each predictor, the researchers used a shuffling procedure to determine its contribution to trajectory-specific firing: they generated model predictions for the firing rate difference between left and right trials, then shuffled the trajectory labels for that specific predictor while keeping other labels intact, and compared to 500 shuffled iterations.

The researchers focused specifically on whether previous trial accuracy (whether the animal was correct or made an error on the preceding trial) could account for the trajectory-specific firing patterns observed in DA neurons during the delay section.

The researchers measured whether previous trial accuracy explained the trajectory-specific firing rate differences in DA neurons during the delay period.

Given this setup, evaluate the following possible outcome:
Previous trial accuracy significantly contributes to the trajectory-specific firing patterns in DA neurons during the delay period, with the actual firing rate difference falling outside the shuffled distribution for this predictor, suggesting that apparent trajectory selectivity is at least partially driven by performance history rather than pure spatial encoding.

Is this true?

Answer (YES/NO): NO